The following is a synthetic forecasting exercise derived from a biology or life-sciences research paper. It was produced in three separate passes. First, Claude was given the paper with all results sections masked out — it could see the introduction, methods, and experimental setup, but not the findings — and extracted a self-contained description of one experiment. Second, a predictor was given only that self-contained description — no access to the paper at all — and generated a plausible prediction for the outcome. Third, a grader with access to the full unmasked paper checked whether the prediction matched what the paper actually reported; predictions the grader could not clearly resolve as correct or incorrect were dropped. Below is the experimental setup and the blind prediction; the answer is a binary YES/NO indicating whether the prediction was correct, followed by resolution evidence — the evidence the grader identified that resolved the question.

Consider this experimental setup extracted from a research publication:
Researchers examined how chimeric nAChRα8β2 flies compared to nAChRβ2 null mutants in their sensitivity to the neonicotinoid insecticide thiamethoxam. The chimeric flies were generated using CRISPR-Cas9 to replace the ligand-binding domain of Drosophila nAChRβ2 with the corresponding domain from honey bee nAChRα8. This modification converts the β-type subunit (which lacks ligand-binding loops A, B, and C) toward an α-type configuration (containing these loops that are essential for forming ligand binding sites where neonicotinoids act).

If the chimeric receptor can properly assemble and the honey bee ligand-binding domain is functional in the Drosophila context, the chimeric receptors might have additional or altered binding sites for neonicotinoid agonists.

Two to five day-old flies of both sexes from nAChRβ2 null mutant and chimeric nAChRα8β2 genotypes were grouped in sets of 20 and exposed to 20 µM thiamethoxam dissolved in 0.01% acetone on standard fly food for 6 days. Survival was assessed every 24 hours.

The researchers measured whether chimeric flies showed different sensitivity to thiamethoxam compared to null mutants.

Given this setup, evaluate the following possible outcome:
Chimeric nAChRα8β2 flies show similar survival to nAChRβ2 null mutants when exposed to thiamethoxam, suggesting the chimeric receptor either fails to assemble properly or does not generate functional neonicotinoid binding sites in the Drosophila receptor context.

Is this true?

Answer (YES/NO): YES